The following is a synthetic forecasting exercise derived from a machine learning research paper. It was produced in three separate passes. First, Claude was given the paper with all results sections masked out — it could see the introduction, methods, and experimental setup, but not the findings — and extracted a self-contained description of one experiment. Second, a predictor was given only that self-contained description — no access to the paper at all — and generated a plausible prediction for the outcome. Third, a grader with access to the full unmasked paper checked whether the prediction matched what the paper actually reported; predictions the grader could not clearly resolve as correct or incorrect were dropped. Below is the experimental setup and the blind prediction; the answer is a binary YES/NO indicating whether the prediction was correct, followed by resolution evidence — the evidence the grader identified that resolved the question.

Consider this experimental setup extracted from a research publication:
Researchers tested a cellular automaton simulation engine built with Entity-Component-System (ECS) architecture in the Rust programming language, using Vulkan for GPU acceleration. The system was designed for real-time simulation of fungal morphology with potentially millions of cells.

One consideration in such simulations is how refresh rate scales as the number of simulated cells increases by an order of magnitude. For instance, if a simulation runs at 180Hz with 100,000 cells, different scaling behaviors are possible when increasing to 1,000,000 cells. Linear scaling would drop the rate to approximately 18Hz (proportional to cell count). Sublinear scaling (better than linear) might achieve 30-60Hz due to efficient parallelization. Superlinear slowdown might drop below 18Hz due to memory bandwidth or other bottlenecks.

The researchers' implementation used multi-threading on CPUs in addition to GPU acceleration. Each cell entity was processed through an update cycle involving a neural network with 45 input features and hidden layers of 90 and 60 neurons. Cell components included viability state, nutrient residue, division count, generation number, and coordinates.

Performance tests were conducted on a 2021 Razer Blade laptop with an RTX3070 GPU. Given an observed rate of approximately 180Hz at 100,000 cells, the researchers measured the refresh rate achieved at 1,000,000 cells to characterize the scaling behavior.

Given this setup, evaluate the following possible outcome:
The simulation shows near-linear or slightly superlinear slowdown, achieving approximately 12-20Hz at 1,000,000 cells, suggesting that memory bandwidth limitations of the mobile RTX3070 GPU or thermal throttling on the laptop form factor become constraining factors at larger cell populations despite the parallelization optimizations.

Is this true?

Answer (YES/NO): NO